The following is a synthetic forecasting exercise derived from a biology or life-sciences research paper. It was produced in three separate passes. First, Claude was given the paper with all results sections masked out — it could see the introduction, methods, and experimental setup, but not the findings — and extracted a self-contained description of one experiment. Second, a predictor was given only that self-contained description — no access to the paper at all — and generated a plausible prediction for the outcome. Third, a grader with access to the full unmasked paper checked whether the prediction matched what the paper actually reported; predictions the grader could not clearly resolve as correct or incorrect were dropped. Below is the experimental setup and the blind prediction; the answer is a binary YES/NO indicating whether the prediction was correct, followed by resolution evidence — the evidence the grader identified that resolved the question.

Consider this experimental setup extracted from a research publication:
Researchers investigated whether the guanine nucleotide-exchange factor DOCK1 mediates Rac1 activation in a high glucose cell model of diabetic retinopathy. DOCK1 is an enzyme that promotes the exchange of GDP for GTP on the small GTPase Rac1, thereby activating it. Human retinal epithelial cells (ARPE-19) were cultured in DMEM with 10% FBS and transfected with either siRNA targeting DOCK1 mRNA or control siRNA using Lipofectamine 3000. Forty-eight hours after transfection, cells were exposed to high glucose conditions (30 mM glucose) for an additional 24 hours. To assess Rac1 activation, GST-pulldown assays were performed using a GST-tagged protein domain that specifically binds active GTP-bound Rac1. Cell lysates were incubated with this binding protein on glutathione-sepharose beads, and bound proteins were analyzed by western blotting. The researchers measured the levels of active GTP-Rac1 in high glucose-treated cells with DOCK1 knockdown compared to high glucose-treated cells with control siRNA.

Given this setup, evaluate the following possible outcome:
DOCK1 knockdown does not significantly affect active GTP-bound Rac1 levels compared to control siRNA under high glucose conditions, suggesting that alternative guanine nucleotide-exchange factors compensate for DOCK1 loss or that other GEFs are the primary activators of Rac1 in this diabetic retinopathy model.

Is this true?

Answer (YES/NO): NO